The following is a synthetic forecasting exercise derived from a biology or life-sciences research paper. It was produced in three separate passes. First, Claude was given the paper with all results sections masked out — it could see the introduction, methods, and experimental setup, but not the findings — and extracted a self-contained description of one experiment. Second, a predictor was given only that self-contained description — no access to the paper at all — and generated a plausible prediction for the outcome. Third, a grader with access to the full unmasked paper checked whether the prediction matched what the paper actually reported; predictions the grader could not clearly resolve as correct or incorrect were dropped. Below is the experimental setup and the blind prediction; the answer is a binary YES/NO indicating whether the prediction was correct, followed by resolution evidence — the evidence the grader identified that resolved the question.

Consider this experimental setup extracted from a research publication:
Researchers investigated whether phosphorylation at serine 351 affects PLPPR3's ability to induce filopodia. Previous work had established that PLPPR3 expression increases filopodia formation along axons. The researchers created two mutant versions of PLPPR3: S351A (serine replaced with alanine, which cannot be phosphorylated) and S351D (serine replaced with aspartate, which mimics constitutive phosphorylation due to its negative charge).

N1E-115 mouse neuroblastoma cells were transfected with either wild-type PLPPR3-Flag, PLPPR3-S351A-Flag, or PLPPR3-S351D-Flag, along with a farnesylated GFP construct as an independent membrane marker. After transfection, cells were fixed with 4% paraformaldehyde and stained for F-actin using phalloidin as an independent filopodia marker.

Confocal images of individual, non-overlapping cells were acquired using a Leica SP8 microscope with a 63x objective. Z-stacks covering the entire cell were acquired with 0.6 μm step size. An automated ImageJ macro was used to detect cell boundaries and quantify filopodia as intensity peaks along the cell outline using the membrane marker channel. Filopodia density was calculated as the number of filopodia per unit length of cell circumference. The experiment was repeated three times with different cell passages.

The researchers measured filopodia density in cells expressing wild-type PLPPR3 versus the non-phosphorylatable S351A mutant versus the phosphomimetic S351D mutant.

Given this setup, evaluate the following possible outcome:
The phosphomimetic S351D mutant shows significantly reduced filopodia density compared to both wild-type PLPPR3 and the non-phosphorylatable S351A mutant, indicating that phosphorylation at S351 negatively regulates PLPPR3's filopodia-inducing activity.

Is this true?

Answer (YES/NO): NO